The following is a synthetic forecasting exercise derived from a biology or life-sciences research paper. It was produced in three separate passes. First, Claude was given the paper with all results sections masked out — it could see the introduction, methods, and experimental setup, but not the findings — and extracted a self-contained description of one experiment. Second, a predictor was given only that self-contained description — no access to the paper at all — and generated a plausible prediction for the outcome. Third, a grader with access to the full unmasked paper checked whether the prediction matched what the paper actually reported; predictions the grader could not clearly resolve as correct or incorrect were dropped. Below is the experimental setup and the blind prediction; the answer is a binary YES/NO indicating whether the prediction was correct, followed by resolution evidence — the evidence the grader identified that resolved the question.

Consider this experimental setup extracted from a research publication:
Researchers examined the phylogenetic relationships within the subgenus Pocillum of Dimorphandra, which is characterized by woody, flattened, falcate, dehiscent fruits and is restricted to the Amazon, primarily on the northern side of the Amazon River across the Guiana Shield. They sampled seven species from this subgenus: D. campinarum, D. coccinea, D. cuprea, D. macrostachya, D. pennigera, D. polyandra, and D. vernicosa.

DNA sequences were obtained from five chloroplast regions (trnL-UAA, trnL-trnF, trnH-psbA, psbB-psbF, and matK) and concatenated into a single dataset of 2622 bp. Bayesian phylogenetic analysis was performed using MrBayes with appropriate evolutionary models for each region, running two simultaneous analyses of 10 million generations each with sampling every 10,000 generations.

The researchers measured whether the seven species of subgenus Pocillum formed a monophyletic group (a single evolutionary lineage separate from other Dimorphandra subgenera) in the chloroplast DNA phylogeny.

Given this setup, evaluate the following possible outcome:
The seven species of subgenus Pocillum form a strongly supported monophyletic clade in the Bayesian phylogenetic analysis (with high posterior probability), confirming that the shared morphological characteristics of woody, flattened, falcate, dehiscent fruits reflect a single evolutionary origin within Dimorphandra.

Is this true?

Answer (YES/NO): YES